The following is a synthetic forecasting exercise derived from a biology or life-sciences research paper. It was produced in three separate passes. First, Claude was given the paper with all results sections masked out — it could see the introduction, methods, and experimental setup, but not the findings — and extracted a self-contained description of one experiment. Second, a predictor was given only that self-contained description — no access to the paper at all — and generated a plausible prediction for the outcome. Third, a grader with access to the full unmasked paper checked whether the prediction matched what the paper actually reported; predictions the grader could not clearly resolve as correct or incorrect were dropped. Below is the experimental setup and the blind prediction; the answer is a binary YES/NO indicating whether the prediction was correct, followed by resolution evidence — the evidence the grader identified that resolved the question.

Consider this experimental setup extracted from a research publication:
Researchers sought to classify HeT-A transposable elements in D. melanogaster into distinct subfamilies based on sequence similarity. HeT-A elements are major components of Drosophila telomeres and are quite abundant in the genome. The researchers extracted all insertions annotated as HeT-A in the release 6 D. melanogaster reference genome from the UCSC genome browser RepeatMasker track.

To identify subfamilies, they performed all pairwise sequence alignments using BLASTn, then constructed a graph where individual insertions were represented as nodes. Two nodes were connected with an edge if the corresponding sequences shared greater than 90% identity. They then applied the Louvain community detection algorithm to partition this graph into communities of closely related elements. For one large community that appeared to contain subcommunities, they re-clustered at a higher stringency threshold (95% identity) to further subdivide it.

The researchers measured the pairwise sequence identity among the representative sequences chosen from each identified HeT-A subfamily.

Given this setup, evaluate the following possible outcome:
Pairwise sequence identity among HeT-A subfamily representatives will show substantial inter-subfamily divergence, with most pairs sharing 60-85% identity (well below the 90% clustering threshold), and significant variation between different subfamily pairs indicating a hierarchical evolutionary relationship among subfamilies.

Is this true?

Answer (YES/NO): NO